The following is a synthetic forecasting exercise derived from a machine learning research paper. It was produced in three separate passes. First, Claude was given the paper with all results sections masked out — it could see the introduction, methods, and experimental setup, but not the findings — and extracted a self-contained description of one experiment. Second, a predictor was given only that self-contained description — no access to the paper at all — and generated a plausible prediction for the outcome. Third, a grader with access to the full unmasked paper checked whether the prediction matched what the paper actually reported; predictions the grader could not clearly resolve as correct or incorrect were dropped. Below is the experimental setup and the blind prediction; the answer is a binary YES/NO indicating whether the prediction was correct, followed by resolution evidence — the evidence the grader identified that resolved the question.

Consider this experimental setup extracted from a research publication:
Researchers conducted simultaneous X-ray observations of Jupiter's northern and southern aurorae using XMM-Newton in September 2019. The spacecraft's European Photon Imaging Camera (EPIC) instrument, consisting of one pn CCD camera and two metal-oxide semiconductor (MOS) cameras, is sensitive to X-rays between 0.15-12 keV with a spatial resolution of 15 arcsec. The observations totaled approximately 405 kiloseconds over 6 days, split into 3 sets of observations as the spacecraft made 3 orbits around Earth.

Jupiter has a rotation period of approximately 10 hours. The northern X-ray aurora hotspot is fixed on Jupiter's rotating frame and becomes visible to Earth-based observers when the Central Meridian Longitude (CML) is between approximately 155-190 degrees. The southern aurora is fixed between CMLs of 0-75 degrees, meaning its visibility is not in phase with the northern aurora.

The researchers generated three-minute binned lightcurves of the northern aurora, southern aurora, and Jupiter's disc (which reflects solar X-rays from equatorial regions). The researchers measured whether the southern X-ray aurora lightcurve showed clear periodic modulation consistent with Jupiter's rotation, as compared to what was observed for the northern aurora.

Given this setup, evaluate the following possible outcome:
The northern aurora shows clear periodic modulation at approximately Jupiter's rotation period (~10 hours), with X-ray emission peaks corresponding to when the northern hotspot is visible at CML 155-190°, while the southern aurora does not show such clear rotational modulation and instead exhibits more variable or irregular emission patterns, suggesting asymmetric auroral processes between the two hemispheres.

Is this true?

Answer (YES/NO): YES